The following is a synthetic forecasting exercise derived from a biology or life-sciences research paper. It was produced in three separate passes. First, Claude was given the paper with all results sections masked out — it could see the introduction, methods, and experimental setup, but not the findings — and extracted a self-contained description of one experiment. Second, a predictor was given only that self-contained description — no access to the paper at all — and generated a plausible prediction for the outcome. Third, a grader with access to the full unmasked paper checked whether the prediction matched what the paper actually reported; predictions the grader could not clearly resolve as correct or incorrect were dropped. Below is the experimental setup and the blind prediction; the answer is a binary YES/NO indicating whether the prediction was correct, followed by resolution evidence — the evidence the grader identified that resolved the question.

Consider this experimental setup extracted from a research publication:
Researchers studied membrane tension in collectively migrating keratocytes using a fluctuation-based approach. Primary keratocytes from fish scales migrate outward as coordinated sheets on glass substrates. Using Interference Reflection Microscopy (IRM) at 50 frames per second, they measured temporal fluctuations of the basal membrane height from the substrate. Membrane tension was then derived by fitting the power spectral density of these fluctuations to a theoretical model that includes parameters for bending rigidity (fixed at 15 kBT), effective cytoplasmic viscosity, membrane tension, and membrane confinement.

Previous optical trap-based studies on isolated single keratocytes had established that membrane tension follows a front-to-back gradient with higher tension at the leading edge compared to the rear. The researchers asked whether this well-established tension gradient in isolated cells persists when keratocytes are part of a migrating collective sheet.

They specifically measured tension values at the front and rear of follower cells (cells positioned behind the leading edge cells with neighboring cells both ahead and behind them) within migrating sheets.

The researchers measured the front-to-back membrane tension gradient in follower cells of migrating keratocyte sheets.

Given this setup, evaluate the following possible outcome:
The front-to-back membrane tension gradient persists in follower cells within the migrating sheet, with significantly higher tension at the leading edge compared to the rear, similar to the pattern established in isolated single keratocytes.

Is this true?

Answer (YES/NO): NO